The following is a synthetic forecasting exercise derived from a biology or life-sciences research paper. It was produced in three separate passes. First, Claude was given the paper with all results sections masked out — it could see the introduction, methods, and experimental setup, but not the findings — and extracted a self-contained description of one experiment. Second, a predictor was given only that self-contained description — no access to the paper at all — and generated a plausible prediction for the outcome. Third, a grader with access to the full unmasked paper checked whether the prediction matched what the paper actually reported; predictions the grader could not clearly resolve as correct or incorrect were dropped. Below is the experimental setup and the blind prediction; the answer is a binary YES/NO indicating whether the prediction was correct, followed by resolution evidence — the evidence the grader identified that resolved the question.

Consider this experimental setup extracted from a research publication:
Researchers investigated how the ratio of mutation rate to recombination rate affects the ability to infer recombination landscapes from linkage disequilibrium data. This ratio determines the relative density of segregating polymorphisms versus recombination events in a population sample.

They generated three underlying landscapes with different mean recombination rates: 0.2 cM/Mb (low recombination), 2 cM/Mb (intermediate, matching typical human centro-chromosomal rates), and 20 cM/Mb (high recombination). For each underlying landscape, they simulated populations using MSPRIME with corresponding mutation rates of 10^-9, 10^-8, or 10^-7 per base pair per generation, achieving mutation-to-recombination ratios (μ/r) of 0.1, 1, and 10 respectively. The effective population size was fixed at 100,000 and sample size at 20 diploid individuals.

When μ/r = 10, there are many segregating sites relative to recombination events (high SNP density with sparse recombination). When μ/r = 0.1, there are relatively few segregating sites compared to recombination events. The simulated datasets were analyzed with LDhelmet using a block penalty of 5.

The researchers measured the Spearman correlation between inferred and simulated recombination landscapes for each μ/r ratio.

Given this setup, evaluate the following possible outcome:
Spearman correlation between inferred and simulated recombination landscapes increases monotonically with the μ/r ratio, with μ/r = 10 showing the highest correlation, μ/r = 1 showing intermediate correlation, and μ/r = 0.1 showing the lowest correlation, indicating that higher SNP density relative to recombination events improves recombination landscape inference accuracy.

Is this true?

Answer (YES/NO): NO